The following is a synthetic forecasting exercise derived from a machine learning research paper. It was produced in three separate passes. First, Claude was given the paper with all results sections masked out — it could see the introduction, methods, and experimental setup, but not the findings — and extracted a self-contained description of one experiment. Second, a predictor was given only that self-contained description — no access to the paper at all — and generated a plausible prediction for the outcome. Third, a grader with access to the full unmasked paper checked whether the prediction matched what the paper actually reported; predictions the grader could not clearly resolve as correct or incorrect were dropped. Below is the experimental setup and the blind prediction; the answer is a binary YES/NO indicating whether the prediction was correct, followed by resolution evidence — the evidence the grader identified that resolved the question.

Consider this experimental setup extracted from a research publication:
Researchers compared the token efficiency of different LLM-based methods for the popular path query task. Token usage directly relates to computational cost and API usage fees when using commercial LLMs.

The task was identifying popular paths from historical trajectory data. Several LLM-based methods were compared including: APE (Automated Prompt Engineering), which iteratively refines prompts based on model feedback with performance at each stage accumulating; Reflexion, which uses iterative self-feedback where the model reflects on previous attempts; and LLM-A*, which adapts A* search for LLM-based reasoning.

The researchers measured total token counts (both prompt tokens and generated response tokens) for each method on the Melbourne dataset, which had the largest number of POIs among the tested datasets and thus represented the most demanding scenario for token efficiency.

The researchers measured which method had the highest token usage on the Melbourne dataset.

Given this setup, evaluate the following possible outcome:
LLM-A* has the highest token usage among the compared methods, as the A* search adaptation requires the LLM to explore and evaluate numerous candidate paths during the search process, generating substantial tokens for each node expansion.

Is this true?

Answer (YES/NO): NO